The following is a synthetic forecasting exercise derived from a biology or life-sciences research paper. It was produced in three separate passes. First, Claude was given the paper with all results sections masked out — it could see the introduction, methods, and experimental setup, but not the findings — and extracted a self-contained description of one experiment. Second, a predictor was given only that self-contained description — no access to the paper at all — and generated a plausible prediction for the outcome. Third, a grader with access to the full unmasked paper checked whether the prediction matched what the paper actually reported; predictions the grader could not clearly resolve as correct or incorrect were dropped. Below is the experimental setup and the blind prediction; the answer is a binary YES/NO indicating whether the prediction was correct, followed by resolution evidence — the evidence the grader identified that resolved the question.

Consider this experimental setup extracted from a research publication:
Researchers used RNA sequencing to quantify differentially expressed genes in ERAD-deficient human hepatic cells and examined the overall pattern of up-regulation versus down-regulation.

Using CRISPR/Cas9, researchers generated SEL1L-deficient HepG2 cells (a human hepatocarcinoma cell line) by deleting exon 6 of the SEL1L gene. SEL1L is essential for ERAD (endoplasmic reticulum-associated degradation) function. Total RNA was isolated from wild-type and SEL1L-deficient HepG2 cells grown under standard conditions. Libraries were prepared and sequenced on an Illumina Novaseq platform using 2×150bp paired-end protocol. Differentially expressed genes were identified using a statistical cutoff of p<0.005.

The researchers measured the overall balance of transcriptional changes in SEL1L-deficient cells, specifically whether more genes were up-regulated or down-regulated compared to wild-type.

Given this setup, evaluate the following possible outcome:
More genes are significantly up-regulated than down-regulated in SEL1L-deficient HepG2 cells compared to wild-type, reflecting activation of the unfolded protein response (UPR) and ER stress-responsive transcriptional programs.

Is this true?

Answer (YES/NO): NO